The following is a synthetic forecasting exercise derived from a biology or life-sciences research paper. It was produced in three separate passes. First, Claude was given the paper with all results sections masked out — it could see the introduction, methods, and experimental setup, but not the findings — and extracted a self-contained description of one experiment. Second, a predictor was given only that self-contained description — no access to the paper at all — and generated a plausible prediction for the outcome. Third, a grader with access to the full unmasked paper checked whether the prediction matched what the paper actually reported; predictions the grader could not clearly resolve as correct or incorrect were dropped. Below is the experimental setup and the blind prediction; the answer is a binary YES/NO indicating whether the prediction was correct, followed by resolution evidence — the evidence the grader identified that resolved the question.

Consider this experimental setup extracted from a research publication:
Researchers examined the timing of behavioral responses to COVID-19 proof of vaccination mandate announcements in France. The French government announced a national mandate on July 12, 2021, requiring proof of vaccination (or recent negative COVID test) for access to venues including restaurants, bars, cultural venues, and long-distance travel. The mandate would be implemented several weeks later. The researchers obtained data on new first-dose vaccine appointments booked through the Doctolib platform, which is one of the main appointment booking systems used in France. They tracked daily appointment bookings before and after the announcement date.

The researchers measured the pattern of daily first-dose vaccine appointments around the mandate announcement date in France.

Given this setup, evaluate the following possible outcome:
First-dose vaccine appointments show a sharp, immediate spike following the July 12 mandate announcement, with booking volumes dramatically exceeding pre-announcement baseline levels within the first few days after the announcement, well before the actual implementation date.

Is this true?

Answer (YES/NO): YES